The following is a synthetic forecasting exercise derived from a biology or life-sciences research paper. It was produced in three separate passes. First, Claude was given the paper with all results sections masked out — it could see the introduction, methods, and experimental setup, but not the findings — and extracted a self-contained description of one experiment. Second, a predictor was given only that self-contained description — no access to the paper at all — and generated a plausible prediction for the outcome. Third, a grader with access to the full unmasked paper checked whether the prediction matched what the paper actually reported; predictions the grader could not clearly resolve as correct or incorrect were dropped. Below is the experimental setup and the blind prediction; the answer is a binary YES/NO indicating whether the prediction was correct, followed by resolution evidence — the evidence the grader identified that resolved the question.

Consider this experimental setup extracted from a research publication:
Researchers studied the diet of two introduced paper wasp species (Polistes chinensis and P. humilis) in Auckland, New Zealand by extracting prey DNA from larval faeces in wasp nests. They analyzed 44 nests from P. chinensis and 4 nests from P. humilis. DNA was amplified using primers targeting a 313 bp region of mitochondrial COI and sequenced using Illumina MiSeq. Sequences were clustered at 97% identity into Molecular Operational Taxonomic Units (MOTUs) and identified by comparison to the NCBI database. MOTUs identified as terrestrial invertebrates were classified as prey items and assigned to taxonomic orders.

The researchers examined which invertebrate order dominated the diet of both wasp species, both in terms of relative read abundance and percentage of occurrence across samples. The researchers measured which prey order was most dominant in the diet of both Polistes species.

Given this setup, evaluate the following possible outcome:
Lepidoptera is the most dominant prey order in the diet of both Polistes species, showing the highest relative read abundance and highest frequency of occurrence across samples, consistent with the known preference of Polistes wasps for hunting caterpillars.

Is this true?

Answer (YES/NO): NO